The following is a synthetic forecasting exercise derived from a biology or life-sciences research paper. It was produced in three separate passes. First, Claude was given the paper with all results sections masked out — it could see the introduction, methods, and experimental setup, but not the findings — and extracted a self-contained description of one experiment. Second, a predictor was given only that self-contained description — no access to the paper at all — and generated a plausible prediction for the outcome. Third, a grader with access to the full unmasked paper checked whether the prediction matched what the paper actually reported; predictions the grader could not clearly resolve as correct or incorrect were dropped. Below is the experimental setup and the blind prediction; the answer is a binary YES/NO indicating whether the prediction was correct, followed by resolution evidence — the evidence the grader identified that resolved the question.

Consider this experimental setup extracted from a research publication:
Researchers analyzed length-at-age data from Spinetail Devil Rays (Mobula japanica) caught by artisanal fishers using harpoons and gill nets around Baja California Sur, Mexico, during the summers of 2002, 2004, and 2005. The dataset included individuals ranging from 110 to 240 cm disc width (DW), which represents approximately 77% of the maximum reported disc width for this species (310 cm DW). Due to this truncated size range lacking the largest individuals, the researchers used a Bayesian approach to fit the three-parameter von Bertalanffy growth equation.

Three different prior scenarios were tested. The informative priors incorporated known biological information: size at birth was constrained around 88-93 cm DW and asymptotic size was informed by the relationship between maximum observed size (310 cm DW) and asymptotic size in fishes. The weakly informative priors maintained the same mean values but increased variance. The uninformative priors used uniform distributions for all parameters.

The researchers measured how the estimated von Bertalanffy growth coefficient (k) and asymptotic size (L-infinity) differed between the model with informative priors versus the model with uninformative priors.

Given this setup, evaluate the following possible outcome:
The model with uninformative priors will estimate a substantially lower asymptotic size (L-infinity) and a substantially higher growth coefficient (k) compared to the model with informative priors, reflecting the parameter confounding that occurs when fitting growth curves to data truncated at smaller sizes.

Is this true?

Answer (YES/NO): YES